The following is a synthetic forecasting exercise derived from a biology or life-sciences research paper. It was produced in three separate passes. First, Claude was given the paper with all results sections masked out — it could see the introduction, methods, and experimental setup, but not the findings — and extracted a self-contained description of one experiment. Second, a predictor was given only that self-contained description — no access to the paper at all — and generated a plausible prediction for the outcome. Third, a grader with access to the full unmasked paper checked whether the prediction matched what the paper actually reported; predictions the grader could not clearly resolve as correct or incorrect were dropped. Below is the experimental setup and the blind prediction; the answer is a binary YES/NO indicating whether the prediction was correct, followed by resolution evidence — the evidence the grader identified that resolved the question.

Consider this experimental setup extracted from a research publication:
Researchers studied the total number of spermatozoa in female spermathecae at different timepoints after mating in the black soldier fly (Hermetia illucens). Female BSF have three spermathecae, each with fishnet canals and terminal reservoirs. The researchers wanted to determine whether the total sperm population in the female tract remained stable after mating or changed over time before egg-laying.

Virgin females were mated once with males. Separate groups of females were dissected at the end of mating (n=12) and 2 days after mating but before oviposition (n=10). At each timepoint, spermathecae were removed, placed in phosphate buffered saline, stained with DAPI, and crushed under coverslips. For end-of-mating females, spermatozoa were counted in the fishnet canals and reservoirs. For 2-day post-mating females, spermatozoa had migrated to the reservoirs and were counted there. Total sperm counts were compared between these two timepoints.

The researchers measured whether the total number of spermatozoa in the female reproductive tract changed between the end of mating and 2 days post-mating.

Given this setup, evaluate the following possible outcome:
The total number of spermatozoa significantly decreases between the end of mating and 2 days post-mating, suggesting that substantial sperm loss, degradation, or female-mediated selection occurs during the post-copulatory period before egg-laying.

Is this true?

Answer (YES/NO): YES